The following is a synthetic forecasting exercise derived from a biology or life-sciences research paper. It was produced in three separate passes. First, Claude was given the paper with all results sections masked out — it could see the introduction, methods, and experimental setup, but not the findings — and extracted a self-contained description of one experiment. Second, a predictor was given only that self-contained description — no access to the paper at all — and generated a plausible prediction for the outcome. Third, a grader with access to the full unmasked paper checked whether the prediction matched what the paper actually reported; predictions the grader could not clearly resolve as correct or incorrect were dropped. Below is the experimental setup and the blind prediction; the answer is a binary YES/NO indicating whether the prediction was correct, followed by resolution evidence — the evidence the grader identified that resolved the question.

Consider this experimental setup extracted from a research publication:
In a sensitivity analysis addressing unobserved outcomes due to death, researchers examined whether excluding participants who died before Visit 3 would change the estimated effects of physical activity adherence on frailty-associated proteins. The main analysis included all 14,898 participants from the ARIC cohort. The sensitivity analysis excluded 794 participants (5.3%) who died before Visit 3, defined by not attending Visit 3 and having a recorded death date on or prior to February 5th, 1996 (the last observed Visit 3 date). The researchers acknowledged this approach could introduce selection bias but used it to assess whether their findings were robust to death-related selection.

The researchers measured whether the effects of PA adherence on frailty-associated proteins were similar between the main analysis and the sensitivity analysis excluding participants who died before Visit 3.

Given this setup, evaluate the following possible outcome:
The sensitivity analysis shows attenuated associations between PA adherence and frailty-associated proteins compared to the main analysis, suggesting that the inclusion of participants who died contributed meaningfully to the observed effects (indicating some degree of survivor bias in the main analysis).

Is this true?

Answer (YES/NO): NO